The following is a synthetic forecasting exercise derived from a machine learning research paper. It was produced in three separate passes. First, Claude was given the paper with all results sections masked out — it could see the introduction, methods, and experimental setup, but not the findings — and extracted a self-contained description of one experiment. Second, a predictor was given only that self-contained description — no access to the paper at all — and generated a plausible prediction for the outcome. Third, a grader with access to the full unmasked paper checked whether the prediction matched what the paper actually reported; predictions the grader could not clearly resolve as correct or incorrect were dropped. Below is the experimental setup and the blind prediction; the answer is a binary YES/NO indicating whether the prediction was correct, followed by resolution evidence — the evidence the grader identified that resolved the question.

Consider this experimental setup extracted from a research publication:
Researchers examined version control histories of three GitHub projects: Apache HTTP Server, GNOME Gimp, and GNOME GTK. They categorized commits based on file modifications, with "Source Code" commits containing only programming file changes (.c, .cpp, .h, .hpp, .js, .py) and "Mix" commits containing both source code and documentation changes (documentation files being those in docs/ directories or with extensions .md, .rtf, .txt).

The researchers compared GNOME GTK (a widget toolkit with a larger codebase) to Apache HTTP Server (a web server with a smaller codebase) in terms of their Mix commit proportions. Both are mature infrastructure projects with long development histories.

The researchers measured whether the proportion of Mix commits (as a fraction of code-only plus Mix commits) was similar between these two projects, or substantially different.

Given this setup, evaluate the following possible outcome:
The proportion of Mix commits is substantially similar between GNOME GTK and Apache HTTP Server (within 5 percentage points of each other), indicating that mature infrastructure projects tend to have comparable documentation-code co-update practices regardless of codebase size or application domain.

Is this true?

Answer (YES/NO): YES